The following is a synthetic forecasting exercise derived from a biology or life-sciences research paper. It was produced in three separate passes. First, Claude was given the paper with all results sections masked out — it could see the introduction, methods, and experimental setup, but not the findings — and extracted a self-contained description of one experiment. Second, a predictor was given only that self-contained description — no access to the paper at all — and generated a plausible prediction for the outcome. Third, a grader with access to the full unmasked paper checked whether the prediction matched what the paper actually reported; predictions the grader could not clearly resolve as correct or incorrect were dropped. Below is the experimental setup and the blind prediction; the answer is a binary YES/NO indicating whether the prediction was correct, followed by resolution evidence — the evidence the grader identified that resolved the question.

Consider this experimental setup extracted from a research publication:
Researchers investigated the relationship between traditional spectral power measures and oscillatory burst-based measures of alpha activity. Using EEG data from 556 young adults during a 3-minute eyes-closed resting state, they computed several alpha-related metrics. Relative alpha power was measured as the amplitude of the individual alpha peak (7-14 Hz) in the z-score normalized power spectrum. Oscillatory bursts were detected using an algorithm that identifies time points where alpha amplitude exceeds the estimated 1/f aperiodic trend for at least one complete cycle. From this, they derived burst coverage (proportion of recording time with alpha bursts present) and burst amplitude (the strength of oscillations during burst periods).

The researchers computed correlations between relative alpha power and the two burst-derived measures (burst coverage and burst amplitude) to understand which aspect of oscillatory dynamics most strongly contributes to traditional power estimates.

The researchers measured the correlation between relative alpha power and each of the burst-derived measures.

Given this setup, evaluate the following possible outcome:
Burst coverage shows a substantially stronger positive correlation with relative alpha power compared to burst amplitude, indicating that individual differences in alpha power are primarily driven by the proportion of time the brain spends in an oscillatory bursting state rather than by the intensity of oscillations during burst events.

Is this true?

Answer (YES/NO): YES